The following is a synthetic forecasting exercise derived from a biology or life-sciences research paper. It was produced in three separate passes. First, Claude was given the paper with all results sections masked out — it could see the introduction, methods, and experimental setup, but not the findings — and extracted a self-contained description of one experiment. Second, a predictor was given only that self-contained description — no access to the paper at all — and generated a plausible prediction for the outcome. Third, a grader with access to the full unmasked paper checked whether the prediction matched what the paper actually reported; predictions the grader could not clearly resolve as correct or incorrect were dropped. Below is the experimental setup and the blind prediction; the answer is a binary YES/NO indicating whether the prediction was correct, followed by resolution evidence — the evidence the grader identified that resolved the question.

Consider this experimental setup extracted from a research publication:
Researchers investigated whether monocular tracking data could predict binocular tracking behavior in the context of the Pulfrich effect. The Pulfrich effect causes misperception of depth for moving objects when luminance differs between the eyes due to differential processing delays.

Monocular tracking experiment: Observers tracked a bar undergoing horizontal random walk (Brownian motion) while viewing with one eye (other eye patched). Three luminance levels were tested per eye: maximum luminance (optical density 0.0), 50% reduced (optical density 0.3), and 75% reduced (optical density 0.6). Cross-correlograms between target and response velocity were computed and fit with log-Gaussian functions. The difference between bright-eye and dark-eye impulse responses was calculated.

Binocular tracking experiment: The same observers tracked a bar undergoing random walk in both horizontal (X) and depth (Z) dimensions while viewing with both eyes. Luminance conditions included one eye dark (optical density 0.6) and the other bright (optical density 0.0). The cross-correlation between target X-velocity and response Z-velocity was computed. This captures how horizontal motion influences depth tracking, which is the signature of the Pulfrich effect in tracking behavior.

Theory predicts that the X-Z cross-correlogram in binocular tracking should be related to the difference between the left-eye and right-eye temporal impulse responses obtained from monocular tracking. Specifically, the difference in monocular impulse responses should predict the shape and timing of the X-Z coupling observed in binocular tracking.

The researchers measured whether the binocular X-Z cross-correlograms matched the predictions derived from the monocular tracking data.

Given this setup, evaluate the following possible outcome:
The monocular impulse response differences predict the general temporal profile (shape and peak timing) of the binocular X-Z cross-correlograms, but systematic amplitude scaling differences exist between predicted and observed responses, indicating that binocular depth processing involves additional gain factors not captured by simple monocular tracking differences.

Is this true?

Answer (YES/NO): NO